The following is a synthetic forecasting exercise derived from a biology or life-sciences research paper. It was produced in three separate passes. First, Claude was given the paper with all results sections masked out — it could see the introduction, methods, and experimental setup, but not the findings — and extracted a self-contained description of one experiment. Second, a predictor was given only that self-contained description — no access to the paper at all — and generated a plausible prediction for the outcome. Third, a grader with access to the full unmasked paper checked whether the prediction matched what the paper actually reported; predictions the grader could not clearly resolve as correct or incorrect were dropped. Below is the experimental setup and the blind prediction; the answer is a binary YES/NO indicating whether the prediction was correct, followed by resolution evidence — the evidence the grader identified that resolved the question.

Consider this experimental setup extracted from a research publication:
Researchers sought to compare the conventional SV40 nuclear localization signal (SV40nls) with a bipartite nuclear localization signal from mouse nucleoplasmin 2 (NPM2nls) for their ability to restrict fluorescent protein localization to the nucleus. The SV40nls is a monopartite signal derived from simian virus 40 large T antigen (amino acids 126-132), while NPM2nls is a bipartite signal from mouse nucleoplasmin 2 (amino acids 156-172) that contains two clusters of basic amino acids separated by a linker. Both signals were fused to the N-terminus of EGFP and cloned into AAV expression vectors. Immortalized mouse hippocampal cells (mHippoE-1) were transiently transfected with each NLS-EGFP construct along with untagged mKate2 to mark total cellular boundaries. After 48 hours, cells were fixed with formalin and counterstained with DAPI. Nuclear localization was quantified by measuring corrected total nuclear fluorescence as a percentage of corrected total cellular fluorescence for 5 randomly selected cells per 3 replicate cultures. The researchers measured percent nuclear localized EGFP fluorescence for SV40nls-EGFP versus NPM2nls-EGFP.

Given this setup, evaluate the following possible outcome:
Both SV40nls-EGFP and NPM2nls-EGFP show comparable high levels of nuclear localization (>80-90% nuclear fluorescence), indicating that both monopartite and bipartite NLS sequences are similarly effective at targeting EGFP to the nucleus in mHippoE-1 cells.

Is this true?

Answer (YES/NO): NO